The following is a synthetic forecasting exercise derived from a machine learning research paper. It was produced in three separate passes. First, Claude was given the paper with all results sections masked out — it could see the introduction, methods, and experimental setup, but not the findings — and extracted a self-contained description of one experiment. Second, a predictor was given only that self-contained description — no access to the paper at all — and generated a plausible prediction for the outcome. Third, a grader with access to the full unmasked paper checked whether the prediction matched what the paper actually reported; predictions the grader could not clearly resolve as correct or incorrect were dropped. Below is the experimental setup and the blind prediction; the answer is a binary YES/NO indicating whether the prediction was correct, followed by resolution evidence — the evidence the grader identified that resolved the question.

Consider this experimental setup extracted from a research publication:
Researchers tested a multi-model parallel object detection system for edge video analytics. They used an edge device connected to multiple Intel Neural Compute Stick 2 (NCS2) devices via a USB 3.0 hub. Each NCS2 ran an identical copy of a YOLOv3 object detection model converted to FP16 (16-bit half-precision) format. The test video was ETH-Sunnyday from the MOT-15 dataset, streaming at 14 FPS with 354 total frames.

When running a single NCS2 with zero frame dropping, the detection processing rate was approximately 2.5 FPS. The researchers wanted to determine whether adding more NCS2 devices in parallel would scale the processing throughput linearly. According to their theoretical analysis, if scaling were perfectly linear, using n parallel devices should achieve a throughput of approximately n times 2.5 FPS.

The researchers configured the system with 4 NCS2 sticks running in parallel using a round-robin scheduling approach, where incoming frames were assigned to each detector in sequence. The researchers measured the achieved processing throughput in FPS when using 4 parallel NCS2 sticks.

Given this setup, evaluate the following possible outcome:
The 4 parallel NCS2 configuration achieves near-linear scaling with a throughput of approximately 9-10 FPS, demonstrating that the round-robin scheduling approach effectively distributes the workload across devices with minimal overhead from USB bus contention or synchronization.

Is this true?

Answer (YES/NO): YES